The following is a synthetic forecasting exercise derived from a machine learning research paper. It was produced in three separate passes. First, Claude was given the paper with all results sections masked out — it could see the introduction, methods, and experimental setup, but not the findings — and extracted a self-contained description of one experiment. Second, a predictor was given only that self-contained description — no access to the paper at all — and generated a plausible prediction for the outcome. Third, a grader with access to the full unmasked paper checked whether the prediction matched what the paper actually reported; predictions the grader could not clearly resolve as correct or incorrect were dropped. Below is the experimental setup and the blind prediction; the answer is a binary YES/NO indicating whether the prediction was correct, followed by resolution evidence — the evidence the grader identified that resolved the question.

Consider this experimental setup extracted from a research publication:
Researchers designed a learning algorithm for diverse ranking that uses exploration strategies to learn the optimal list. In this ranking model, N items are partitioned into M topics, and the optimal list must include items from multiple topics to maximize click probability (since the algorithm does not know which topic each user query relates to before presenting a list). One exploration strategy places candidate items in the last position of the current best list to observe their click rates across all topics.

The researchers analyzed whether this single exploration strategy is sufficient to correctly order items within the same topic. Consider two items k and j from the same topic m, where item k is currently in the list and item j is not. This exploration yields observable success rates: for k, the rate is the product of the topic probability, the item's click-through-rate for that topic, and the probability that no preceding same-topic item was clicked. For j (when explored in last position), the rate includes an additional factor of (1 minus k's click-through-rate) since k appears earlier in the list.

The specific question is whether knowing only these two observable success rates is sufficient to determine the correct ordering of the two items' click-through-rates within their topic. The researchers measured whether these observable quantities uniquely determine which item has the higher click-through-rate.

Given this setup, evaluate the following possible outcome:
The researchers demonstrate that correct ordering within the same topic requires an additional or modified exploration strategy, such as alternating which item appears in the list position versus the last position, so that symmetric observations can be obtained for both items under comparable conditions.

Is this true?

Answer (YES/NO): NO